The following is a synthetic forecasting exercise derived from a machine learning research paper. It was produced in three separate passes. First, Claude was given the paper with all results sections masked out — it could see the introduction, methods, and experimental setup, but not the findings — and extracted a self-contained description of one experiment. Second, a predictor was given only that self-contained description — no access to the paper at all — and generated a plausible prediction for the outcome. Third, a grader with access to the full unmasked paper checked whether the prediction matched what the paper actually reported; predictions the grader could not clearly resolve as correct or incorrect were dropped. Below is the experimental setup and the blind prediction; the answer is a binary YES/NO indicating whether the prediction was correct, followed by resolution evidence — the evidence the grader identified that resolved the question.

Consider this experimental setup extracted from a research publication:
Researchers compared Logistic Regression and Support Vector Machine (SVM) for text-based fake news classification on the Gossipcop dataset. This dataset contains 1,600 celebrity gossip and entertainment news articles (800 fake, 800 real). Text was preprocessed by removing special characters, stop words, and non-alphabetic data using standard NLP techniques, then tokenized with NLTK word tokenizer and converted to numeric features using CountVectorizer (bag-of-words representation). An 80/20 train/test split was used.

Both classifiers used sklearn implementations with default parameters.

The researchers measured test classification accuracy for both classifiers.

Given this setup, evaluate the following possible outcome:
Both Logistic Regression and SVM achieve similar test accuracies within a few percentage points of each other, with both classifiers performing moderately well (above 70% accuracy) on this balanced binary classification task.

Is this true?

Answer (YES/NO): NO